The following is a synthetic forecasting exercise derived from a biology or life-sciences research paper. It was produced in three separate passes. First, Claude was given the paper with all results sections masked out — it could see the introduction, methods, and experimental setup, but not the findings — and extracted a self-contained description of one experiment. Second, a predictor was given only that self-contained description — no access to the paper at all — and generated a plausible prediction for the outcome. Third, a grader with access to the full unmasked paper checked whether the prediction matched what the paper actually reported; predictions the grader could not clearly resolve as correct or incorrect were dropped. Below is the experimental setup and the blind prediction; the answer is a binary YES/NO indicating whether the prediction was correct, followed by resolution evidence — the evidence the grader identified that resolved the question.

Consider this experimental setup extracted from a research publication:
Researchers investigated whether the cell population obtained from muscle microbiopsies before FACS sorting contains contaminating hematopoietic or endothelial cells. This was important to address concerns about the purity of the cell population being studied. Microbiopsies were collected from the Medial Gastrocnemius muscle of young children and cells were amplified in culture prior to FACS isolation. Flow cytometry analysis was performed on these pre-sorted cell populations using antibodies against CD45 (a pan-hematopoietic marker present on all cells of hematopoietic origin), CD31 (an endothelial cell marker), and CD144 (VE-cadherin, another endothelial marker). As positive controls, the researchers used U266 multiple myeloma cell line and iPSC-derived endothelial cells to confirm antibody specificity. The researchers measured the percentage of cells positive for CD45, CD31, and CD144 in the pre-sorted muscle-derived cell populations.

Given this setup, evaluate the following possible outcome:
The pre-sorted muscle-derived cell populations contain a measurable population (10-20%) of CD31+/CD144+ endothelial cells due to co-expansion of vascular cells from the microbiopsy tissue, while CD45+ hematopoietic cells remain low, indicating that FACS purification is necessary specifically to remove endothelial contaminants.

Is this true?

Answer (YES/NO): NO